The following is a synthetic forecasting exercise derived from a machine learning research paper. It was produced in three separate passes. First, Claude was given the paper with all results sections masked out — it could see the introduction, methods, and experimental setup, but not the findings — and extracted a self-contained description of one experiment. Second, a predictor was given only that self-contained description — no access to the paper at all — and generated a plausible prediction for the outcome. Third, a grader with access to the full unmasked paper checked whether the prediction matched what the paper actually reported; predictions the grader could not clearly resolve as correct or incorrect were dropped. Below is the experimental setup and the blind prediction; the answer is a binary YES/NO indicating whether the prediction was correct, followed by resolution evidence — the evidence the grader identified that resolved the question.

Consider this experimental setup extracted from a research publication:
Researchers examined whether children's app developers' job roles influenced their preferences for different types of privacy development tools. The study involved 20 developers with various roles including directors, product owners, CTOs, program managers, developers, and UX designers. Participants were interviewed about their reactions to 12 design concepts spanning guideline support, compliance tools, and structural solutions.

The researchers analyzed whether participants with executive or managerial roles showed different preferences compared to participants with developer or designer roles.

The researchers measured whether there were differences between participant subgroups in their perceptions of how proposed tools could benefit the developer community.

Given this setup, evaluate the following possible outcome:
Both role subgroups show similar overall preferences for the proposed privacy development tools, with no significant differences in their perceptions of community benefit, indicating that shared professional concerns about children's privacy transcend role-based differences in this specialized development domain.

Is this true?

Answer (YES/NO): YES